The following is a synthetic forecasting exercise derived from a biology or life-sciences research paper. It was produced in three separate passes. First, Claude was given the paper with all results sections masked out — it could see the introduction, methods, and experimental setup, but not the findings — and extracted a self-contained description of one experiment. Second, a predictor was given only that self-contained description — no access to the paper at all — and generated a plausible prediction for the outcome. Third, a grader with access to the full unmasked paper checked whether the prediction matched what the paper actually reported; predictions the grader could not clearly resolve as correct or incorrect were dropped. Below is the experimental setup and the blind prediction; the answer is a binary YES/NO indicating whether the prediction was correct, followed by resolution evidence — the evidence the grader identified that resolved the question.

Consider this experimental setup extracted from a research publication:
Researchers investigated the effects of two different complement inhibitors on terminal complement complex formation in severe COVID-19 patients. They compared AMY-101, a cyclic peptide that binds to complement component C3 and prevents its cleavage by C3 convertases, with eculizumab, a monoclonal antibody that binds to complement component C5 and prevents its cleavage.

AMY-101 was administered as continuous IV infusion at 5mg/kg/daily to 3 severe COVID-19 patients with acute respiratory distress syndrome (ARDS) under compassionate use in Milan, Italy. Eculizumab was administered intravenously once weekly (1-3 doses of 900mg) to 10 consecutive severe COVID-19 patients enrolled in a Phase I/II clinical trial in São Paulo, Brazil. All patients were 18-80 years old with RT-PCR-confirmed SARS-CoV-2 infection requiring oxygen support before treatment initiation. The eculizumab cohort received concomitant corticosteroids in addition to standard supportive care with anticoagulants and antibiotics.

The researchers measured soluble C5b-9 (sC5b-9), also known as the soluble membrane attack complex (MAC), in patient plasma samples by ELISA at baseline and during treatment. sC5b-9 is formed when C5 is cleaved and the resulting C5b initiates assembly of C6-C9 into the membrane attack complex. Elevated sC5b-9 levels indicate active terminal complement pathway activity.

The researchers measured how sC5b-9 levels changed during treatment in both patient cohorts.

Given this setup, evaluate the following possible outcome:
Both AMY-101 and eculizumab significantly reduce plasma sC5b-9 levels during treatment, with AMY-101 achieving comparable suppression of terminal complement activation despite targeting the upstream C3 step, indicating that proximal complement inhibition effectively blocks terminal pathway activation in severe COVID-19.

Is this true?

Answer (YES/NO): NO